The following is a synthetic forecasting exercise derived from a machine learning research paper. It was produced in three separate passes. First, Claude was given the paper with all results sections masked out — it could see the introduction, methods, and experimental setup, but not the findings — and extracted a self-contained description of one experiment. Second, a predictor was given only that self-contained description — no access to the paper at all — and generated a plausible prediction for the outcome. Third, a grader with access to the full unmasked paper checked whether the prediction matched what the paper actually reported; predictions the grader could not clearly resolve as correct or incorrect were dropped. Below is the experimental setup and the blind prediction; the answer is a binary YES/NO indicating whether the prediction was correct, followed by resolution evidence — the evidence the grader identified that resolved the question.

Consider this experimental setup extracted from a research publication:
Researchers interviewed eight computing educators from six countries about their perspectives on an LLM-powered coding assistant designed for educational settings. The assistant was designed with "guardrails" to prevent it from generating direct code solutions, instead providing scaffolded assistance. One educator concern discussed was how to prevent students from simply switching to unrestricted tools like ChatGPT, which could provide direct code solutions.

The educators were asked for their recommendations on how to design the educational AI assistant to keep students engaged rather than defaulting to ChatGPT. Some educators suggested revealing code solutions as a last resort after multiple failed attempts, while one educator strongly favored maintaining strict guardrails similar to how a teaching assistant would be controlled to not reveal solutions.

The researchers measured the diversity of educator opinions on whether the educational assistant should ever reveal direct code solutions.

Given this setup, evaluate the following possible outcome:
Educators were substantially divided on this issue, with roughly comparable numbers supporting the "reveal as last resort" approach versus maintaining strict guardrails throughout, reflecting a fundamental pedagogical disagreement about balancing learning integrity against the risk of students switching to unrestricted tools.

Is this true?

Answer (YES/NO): NO